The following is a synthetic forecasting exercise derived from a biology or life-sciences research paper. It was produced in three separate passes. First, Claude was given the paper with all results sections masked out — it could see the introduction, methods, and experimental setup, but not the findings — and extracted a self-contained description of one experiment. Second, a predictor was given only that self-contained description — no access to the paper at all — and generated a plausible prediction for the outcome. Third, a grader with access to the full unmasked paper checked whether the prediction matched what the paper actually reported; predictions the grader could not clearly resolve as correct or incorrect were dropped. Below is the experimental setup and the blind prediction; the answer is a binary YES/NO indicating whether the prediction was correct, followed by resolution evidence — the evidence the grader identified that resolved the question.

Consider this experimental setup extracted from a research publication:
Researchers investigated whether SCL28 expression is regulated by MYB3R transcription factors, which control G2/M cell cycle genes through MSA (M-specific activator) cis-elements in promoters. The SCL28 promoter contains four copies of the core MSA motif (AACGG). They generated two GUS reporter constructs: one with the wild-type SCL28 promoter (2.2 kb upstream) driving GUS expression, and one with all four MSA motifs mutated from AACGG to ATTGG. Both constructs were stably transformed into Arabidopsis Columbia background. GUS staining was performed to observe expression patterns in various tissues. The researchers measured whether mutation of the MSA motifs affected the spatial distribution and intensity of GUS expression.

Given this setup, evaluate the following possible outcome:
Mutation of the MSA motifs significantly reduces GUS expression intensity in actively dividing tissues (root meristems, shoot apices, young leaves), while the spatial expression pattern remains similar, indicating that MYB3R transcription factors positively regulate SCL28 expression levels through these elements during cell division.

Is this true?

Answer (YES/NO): NO